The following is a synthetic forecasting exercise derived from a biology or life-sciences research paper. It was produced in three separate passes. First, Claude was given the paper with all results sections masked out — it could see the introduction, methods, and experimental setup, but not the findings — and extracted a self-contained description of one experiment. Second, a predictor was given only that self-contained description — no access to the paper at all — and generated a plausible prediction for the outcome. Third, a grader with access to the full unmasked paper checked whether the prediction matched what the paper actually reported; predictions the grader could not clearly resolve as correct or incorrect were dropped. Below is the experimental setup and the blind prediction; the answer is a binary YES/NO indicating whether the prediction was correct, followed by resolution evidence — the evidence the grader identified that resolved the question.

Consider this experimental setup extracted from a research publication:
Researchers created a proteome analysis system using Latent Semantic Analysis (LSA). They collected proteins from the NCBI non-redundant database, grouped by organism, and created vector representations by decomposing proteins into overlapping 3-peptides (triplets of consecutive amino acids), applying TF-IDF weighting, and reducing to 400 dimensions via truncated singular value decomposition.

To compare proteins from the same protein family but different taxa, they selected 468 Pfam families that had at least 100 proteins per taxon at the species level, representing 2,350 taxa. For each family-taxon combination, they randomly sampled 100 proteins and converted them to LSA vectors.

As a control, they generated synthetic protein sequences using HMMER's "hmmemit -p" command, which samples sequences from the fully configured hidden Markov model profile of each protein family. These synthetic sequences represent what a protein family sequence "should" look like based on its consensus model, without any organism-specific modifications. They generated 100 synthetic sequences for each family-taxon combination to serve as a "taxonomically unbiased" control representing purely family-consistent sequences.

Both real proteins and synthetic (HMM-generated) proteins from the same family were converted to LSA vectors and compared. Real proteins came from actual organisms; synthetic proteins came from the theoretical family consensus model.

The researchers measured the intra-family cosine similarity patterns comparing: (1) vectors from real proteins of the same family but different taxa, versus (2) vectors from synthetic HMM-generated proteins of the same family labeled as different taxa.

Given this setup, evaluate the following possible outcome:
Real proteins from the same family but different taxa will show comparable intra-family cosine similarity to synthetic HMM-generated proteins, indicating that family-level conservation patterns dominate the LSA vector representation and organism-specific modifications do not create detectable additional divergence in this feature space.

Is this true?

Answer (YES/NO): NO